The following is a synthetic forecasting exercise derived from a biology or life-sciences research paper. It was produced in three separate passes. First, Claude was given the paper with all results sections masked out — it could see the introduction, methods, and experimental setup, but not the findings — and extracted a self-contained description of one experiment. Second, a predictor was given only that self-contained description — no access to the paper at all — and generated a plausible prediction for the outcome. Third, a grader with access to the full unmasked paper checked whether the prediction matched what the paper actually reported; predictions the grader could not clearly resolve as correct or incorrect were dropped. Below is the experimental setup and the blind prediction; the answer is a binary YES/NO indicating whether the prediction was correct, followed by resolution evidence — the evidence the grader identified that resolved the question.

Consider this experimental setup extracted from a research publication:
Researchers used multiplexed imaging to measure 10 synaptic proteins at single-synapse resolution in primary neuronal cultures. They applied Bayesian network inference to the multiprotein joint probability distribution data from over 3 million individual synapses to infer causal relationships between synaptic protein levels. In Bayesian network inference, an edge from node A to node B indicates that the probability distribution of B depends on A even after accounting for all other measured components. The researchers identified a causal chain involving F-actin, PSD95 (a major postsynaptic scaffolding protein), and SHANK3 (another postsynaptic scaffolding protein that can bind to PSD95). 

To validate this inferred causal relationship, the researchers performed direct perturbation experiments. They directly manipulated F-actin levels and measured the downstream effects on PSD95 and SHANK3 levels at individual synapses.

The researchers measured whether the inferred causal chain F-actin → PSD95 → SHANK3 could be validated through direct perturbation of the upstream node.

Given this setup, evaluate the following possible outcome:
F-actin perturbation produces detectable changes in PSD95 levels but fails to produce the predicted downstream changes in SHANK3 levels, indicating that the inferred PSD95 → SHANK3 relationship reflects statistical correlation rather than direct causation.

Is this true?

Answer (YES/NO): NO